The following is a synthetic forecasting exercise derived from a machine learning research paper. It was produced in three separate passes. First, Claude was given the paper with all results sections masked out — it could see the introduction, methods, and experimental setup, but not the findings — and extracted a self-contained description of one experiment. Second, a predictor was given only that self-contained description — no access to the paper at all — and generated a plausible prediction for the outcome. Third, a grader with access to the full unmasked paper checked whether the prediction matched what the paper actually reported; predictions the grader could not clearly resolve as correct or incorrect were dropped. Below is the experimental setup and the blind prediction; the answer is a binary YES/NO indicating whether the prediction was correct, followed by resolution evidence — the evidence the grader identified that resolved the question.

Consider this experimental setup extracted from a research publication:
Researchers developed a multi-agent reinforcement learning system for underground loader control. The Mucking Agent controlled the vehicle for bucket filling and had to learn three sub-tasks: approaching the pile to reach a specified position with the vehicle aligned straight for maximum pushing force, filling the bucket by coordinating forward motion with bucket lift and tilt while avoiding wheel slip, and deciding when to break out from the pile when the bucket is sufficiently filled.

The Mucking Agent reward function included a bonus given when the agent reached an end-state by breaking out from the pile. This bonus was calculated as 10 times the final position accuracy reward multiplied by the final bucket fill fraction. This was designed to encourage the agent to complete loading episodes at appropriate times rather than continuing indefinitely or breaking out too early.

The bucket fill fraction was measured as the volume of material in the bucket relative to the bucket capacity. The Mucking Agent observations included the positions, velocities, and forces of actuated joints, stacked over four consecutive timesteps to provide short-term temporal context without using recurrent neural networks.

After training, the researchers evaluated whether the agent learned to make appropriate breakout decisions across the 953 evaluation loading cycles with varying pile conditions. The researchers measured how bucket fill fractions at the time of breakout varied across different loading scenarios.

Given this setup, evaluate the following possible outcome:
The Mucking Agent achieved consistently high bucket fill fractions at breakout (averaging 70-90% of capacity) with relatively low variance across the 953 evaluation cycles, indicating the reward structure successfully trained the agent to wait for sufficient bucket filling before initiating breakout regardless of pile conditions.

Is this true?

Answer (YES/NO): YES